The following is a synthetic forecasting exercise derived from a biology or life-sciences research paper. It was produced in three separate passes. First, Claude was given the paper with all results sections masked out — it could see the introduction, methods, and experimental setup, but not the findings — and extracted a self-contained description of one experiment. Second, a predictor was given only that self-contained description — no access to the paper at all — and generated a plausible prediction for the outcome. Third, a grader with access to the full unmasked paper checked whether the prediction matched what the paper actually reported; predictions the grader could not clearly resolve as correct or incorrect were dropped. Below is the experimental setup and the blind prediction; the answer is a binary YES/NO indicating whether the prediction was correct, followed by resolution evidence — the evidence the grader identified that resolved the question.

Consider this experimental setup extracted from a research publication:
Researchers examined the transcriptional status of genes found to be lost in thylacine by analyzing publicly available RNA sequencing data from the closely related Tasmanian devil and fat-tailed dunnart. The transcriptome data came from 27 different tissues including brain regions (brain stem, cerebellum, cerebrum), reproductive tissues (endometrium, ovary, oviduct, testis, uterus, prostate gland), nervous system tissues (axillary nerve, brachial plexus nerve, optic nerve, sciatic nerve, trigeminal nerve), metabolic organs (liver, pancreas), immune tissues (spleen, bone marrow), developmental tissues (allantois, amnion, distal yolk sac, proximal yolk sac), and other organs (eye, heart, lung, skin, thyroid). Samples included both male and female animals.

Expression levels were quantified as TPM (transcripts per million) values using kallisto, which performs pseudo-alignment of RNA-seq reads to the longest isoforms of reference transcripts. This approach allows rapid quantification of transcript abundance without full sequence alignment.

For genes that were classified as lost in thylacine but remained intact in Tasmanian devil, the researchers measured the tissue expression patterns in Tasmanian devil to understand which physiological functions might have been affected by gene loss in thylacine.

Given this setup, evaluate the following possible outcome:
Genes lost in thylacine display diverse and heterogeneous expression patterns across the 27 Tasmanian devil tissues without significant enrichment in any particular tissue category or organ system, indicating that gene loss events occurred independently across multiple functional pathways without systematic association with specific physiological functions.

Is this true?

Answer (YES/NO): NO